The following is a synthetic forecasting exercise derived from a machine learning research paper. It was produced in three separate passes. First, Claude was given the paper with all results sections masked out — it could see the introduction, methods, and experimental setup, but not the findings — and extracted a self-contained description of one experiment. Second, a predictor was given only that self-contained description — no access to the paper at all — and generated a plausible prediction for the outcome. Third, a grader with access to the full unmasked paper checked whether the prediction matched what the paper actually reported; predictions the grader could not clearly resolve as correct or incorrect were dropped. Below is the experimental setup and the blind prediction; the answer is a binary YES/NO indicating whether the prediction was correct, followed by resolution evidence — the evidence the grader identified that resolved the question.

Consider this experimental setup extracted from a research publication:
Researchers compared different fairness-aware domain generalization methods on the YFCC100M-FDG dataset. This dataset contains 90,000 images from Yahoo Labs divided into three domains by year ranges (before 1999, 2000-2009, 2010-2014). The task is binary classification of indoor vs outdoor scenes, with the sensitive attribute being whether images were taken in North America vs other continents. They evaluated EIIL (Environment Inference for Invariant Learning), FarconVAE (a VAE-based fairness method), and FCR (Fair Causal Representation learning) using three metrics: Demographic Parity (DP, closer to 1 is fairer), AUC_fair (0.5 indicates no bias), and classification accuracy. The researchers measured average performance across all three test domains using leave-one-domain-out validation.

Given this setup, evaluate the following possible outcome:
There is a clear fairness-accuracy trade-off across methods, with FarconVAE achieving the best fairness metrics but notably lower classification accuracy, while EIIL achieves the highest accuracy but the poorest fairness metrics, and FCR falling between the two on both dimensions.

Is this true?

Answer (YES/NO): NO